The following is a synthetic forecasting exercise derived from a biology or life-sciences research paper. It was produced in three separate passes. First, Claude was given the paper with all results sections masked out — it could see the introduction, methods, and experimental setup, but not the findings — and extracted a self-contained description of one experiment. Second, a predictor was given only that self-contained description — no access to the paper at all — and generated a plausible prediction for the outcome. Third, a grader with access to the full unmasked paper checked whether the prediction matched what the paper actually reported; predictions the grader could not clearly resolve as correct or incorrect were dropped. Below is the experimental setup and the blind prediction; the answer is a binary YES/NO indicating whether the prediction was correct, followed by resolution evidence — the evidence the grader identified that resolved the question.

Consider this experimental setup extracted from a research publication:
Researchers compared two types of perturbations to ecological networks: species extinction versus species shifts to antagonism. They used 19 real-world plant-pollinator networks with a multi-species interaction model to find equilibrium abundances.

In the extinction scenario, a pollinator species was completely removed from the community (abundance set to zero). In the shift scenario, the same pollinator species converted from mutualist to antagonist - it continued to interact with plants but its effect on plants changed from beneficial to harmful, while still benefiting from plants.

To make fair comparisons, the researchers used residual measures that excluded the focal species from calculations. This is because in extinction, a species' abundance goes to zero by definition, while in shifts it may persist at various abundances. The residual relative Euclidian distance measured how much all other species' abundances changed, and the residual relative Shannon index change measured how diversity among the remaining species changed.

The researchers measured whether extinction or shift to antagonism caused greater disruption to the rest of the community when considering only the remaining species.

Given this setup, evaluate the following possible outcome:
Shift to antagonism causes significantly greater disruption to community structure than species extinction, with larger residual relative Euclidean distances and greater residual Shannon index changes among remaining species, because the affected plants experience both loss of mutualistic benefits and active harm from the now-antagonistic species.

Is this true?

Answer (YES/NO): YES